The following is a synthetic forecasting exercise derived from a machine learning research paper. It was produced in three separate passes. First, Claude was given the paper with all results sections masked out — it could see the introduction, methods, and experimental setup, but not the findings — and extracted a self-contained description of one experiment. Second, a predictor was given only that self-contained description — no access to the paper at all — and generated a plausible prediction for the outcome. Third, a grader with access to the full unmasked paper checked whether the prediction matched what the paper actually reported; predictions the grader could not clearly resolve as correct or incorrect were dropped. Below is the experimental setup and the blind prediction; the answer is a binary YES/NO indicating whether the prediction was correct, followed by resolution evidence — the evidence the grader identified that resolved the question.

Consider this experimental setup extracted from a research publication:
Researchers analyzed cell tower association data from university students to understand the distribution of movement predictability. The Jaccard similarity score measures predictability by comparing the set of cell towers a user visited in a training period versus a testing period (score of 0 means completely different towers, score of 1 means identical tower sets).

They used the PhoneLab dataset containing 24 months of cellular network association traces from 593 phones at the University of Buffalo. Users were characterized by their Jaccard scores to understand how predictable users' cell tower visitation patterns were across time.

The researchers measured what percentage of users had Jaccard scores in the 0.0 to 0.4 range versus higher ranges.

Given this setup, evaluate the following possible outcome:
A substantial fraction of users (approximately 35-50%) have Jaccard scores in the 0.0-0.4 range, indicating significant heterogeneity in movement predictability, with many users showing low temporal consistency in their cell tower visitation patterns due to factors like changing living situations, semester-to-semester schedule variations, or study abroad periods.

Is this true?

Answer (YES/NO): NO